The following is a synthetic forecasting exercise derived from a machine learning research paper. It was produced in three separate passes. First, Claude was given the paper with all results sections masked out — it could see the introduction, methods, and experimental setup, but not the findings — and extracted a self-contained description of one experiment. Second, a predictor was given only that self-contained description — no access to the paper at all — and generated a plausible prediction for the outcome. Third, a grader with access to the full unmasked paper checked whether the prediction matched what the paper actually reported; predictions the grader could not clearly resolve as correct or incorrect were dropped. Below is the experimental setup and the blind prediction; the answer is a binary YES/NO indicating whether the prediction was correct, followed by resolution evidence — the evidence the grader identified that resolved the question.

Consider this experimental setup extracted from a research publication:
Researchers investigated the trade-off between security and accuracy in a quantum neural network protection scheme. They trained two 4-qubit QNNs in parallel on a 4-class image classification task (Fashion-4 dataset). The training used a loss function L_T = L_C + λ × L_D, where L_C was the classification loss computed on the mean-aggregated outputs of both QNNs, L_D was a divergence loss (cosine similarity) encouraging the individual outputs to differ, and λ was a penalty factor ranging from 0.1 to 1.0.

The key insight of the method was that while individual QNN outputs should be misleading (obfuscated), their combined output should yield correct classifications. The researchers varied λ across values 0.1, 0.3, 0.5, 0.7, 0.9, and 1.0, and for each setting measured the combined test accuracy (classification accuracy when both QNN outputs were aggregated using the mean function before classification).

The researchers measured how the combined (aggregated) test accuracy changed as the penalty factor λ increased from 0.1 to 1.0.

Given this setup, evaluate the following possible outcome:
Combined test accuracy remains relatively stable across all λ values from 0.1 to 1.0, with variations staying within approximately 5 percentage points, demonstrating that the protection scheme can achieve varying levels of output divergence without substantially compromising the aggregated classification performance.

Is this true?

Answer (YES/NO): NO